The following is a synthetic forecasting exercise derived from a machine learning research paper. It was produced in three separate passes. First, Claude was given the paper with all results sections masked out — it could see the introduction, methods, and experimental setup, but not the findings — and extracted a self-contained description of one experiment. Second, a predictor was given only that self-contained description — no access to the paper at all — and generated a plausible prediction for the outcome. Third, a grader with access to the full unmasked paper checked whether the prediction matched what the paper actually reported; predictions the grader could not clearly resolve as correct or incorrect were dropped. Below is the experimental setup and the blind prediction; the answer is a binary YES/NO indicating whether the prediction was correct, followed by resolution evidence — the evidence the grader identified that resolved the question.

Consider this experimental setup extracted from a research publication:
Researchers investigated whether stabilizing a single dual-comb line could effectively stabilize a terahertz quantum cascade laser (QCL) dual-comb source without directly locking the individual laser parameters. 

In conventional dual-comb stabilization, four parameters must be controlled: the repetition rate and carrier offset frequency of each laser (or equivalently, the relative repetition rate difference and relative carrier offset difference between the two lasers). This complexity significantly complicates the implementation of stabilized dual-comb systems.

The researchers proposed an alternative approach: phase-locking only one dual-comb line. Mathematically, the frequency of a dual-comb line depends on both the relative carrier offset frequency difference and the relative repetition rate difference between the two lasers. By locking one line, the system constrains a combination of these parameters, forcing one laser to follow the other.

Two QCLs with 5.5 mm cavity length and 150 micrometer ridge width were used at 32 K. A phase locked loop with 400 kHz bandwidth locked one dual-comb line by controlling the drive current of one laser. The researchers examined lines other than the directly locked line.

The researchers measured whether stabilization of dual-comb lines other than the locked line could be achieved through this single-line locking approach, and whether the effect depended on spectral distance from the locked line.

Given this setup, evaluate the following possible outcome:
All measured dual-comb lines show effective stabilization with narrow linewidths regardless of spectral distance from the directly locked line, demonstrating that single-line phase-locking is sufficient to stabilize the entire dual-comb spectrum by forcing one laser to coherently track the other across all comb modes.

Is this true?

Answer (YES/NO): NO